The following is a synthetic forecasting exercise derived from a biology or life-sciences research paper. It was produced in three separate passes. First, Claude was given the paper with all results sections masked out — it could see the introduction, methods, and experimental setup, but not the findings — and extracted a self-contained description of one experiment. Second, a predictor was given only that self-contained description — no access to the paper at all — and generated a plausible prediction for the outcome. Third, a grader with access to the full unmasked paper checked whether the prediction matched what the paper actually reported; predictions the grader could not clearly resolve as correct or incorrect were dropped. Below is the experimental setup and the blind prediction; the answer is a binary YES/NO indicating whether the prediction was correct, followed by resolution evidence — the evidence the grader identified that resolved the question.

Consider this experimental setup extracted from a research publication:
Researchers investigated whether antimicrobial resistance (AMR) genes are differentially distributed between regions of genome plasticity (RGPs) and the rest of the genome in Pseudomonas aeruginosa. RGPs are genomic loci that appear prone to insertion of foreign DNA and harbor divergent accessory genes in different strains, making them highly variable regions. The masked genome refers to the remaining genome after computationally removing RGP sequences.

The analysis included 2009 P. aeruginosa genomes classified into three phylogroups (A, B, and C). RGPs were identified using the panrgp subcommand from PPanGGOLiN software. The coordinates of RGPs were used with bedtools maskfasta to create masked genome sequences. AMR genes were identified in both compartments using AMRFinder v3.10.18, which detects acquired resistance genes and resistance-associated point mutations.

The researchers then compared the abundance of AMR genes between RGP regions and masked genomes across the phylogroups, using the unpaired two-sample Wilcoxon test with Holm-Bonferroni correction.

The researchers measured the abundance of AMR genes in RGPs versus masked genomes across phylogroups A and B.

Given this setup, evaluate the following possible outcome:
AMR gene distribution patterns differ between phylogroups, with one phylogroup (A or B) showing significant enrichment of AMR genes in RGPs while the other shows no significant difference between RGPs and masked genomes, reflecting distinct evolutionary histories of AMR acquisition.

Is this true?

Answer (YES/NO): NO